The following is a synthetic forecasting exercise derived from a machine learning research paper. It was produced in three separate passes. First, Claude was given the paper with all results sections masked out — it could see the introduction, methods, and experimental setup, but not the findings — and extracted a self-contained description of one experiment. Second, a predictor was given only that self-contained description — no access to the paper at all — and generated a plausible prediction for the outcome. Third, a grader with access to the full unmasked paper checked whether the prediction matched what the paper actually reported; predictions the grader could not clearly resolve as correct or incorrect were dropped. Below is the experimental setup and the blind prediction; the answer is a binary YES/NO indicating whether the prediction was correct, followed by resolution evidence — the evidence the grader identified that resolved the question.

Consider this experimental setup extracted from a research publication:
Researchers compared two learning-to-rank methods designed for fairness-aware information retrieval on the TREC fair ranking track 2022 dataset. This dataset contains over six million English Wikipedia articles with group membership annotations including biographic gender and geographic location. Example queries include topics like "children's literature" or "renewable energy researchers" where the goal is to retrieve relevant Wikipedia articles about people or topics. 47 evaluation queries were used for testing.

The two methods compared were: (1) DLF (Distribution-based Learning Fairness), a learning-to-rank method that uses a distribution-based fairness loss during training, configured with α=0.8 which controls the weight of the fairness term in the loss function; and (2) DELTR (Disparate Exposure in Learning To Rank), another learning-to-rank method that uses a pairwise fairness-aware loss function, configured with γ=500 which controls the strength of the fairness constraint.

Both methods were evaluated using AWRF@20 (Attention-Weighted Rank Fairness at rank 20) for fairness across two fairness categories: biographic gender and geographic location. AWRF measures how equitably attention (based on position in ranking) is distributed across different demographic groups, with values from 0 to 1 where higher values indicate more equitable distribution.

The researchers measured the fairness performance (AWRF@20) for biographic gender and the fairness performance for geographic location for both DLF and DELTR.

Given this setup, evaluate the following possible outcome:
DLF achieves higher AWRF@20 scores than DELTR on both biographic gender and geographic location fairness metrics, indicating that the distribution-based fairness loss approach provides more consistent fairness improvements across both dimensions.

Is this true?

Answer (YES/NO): YES